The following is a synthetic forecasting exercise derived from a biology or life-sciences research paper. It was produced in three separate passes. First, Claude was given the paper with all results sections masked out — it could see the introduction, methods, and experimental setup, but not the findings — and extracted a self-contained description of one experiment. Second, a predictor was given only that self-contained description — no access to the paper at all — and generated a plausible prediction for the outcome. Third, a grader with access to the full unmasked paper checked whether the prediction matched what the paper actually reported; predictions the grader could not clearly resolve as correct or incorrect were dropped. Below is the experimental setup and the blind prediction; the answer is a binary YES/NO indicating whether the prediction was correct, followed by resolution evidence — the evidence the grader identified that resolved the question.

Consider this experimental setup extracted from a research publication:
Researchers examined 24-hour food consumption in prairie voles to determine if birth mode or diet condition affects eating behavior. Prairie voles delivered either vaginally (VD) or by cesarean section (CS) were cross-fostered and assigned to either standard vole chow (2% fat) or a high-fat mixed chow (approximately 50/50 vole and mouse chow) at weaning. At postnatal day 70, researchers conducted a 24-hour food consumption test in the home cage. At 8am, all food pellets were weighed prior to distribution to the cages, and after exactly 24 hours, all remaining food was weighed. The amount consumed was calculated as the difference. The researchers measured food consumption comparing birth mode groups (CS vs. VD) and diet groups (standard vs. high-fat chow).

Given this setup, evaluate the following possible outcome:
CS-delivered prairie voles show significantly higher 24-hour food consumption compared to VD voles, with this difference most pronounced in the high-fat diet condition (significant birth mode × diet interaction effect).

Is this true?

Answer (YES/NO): NO